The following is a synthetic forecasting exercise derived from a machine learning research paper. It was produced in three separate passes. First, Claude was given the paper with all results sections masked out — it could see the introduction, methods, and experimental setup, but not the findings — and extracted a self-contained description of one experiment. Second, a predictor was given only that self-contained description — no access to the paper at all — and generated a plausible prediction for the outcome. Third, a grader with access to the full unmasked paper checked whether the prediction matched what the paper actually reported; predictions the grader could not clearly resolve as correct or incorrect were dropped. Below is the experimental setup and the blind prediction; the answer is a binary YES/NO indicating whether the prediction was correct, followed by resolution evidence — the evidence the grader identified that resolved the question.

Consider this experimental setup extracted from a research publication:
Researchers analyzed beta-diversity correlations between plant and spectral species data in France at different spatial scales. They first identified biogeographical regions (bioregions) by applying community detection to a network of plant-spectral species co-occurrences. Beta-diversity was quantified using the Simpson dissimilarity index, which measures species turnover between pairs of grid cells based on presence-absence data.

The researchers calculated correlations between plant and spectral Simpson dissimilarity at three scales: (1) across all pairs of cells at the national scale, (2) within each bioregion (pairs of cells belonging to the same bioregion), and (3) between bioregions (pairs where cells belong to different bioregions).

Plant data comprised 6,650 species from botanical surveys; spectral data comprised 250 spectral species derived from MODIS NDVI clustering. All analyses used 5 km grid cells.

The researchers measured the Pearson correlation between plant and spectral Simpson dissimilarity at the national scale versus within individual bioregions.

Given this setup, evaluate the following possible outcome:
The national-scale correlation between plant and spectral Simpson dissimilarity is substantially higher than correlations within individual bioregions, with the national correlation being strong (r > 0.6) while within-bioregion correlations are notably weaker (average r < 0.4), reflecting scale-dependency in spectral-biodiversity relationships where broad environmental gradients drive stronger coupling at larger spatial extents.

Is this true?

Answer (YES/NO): NO